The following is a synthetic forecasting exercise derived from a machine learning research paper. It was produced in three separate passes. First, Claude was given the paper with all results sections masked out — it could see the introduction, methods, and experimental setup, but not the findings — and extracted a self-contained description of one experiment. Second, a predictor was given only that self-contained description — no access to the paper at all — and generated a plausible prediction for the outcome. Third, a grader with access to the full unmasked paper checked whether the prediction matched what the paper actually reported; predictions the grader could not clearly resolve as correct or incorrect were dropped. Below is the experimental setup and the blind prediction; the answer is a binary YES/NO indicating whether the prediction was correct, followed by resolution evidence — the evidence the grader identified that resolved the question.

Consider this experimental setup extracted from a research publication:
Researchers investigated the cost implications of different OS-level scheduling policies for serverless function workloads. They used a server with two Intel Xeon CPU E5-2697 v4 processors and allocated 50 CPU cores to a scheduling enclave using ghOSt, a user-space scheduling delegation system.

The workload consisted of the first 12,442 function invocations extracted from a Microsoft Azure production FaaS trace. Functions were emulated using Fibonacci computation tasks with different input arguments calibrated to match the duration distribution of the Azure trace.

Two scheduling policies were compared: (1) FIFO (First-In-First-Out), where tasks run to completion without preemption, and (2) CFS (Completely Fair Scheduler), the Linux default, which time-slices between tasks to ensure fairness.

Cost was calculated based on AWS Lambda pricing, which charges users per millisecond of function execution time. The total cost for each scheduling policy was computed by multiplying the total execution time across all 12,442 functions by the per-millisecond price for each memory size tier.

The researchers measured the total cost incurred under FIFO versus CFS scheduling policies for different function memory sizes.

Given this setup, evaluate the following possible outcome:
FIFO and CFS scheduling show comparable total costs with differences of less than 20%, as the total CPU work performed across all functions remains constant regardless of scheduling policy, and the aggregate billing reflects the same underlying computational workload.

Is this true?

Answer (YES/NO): NO